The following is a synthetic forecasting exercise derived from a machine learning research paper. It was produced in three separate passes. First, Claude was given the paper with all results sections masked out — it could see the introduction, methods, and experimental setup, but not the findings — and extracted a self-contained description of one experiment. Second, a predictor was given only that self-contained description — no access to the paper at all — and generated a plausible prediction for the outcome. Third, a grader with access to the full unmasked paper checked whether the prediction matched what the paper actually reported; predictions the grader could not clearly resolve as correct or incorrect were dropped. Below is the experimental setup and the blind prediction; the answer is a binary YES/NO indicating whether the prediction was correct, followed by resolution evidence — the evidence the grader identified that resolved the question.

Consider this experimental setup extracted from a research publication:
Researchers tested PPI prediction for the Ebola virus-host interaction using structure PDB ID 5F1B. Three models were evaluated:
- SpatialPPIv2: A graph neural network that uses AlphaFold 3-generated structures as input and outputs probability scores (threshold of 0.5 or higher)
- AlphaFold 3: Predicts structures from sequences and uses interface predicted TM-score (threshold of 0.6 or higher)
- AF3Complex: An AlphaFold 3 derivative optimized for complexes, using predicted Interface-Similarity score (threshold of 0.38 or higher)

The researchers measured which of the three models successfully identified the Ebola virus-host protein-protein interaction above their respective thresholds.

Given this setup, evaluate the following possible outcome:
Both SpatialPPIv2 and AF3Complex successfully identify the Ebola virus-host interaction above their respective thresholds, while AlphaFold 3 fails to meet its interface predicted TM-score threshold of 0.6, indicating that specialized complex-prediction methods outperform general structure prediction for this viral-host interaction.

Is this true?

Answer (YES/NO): YES